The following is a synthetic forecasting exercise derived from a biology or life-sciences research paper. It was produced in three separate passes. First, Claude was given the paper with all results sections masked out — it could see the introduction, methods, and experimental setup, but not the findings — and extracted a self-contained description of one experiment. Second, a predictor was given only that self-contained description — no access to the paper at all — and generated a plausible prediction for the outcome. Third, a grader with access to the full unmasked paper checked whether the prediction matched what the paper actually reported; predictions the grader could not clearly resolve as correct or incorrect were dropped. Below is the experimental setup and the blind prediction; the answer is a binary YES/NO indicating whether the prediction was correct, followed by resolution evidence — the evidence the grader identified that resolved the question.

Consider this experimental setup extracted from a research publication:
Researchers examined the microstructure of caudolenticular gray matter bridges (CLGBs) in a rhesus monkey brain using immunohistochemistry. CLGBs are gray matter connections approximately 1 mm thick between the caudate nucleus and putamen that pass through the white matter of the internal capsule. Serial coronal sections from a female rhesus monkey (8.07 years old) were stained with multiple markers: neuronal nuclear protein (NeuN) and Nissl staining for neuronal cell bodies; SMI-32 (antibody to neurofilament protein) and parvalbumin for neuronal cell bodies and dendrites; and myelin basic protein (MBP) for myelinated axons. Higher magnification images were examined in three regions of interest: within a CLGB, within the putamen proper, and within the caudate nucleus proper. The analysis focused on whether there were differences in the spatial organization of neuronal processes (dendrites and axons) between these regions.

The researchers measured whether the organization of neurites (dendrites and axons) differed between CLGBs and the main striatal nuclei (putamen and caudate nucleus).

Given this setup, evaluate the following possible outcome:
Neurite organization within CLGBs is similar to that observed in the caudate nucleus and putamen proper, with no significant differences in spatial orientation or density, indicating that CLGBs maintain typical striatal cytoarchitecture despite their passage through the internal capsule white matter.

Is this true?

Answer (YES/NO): NO